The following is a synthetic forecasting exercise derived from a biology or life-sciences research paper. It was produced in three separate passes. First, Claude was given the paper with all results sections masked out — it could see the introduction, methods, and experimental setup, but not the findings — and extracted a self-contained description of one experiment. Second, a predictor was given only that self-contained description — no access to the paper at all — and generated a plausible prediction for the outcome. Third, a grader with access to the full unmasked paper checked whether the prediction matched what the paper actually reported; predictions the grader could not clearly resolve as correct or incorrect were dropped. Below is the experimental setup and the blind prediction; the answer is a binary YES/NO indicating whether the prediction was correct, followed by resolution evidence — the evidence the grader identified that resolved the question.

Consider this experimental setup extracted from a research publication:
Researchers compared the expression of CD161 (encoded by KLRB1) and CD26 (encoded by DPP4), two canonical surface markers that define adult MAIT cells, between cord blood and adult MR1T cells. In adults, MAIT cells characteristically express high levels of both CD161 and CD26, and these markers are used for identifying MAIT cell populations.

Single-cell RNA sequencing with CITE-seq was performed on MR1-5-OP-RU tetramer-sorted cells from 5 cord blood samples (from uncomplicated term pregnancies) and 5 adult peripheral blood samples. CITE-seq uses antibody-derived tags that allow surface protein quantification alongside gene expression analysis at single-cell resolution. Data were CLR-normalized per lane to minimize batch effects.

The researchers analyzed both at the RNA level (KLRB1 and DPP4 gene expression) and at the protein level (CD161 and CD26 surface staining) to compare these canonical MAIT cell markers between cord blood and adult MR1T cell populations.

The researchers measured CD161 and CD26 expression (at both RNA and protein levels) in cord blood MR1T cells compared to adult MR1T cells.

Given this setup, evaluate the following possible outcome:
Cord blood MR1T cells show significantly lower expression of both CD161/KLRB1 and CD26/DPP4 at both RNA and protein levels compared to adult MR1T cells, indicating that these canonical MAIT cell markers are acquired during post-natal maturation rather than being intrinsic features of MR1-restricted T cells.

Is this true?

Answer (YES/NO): YES